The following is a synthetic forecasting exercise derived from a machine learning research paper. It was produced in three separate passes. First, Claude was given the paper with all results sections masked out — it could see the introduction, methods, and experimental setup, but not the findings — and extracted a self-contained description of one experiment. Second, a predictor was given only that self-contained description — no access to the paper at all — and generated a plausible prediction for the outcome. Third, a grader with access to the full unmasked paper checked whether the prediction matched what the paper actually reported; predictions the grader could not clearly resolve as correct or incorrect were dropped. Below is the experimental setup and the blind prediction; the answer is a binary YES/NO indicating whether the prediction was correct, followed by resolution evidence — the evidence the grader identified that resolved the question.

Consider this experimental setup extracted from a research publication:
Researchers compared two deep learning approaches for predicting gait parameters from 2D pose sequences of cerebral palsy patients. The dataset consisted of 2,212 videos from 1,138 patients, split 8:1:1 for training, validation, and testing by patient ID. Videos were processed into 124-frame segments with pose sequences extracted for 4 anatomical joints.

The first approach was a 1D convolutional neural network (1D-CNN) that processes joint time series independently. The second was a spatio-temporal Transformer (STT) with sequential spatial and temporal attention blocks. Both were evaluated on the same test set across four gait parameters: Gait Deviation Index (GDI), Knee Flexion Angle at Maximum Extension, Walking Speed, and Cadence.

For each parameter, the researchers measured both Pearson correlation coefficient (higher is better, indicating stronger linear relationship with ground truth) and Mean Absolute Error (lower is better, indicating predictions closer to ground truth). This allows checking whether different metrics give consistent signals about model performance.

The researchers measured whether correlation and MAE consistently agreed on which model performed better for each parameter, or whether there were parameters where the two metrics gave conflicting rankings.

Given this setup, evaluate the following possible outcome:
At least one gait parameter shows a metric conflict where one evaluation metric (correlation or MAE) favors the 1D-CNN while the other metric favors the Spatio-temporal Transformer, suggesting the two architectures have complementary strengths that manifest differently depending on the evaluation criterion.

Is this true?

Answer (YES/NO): NO